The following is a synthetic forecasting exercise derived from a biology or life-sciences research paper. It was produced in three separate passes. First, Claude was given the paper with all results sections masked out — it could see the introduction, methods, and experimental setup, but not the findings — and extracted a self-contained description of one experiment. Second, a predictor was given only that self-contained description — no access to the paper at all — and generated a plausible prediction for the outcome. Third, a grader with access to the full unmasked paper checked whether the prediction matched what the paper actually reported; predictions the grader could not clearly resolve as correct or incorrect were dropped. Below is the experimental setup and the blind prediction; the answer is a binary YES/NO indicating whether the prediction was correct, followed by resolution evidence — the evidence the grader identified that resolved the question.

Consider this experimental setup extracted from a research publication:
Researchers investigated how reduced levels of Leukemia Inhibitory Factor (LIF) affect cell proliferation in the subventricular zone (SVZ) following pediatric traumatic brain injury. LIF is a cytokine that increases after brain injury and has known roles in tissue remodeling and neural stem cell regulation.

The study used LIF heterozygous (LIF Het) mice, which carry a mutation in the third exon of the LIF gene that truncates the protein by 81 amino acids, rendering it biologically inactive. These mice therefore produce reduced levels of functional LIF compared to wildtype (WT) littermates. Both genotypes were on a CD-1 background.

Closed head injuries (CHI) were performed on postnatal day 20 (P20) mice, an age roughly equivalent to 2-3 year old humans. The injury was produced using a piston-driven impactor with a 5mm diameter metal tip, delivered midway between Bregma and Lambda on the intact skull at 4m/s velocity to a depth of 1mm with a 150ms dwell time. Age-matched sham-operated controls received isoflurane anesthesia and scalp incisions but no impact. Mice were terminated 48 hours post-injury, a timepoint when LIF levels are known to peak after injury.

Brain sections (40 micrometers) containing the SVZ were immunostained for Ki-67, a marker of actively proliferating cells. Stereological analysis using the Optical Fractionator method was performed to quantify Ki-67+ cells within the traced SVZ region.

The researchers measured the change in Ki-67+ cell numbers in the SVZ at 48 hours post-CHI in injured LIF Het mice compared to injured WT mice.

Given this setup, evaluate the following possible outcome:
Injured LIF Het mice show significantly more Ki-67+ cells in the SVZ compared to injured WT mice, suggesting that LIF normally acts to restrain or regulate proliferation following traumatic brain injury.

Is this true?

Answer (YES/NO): YES